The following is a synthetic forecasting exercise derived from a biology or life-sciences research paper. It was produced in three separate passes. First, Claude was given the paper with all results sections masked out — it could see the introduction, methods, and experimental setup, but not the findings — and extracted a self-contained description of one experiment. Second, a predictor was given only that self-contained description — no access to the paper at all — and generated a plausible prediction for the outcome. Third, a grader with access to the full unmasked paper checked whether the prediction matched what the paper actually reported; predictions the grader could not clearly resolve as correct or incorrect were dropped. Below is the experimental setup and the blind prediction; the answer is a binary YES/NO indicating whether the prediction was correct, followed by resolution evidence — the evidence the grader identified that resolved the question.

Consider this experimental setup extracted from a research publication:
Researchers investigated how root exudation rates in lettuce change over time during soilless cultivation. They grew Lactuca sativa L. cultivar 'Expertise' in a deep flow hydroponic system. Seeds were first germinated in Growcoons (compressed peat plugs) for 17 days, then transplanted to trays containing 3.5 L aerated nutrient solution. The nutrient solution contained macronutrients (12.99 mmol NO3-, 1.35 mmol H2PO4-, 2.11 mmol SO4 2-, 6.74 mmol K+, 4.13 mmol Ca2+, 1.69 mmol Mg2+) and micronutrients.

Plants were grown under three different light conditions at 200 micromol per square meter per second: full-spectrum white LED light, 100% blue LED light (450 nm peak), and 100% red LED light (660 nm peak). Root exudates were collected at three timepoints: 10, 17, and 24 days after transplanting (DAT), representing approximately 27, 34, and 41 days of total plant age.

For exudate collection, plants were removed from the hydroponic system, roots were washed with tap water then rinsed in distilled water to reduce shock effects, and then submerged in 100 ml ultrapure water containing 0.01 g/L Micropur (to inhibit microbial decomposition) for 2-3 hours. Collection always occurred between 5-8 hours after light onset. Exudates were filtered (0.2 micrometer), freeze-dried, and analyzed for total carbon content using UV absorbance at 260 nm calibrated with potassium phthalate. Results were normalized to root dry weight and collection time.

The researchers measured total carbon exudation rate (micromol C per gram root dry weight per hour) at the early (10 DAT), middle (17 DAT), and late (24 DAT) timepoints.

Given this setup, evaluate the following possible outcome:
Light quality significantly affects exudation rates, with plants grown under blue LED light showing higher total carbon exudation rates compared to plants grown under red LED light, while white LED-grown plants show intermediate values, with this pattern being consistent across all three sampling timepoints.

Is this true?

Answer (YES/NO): NO